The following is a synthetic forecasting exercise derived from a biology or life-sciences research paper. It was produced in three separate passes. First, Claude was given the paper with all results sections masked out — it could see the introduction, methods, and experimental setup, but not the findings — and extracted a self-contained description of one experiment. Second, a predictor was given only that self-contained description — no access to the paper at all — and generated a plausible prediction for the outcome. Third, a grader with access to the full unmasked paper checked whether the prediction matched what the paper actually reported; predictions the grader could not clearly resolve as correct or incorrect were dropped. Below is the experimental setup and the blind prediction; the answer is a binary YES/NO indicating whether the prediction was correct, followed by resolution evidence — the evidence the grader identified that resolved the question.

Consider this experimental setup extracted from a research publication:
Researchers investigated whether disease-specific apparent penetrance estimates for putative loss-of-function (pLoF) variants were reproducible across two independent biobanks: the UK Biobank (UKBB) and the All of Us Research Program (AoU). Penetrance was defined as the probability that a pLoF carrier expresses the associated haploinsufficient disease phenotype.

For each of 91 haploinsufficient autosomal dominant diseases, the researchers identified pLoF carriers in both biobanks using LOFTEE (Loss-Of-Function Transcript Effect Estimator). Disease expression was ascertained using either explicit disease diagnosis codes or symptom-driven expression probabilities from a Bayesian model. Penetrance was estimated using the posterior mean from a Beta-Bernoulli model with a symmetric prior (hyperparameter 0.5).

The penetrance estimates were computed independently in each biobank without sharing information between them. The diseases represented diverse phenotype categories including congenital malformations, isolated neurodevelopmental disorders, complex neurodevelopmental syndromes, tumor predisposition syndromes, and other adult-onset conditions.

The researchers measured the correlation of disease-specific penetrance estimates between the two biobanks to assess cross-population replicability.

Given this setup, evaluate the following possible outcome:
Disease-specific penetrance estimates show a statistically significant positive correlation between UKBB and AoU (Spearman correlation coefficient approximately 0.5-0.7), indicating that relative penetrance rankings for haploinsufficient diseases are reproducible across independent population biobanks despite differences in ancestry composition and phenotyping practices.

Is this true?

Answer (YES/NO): NO